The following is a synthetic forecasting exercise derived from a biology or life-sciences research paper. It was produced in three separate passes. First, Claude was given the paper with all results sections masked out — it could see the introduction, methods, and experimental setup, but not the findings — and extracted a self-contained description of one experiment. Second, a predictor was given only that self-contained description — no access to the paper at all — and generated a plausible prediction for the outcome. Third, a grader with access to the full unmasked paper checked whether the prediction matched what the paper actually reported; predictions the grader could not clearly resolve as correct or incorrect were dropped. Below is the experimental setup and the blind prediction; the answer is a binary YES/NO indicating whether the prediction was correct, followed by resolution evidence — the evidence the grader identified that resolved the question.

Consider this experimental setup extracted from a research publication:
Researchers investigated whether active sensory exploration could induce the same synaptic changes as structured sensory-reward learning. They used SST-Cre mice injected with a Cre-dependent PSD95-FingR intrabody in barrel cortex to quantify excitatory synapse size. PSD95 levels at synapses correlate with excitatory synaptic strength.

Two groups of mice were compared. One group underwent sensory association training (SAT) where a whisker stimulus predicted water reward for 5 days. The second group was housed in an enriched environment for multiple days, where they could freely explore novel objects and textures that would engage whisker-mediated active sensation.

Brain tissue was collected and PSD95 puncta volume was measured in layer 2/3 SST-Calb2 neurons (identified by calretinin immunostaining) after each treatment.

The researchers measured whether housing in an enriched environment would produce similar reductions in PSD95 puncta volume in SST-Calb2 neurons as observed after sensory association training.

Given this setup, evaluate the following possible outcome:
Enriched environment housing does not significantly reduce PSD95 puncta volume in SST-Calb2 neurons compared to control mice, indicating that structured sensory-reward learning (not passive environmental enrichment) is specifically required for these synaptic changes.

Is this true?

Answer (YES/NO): YES